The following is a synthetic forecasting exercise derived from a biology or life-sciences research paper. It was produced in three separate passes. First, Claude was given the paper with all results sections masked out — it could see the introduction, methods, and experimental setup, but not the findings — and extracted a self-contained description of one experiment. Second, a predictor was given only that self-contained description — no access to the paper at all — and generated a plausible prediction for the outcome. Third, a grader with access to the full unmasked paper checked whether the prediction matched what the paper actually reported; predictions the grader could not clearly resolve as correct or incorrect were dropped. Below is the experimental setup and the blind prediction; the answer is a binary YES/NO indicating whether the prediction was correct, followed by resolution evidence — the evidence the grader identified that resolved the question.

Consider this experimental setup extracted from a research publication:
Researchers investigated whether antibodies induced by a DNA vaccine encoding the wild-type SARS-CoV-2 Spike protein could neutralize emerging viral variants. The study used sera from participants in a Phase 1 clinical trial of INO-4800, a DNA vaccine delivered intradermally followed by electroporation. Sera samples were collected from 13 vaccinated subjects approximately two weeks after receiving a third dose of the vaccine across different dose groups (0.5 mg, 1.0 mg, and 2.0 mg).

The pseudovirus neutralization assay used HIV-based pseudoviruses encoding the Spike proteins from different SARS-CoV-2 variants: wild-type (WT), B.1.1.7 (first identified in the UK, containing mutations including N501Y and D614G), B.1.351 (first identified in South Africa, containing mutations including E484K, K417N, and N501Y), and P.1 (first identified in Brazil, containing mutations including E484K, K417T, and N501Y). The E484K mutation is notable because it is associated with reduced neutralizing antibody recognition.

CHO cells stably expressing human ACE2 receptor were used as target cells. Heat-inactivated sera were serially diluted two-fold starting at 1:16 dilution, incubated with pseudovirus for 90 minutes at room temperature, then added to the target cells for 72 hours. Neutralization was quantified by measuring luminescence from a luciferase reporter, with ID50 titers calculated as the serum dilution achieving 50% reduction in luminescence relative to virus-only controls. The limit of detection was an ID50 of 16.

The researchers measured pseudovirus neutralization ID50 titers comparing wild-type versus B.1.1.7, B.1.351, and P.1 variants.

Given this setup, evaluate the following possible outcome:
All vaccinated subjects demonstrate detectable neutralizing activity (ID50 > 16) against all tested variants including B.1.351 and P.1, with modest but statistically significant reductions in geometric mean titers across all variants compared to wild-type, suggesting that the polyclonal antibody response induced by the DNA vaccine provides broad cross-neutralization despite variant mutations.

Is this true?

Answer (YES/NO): NO